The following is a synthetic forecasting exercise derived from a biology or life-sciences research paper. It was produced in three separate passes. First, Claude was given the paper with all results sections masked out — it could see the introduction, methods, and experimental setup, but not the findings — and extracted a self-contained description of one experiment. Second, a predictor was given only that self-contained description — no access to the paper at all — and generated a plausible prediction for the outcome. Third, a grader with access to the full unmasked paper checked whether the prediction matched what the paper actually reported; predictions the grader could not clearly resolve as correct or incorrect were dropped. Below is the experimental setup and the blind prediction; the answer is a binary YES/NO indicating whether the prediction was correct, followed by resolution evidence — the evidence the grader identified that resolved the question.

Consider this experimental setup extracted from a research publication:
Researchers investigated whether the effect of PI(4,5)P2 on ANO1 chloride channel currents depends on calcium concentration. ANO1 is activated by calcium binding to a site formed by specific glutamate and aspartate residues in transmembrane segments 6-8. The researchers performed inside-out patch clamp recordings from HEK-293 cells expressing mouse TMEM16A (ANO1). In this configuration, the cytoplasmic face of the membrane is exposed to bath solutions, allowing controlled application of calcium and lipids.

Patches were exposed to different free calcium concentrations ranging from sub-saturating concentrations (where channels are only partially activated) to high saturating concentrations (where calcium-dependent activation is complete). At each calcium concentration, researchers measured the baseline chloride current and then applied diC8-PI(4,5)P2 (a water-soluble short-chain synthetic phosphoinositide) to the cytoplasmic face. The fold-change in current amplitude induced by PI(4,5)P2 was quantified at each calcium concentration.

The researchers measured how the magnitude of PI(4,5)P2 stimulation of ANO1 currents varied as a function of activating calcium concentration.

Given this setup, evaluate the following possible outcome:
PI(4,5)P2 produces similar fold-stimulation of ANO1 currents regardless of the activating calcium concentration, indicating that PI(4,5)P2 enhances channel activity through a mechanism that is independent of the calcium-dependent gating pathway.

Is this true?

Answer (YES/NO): NO